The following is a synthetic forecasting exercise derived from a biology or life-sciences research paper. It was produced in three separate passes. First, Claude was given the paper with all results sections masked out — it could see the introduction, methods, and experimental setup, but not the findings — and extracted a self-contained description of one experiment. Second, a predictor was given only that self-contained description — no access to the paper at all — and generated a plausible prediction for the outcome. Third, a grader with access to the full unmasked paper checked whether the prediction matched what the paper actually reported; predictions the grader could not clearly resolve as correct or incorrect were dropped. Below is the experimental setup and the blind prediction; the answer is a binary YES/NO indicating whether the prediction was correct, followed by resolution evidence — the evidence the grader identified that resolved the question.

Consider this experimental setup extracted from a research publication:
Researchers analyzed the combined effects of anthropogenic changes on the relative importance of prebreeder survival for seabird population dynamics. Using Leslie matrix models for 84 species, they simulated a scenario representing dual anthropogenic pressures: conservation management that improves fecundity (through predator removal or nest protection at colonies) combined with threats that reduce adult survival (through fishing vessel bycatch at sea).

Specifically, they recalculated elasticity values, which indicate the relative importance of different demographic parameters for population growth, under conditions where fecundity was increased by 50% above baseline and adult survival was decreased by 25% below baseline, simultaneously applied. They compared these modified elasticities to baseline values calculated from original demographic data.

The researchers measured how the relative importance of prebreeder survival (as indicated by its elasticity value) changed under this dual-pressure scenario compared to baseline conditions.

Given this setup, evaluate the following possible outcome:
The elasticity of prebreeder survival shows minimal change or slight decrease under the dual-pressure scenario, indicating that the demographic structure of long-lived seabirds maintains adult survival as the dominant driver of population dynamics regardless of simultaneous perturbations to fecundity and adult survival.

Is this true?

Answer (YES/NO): NO